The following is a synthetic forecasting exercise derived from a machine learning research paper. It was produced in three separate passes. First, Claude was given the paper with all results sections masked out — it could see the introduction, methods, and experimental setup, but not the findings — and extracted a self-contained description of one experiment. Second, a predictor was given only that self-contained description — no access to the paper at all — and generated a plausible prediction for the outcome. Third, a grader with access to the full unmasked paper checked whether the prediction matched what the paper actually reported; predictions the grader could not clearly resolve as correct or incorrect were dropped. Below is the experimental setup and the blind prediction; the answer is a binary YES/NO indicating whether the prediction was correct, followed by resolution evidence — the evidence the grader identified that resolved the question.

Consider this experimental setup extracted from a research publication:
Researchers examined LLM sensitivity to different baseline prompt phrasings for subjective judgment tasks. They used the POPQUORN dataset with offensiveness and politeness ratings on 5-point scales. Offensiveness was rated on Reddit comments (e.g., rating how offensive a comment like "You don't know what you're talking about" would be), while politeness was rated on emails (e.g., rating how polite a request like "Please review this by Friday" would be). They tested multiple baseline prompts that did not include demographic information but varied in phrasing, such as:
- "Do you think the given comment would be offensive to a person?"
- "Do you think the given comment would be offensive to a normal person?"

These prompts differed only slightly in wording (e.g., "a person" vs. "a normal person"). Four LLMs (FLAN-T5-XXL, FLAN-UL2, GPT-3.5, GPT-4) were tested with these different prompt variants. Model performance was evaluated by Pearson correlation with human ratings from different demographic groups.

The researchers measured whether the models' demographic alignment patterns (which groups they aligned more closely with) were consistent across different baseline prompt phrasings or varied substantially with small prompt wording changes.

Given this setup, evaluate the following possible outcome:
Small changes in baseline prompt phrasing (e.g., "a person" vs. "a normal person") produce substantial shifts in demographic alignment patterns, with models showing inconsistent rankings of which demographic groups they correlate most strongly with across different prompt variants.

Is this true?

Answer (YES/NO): NO